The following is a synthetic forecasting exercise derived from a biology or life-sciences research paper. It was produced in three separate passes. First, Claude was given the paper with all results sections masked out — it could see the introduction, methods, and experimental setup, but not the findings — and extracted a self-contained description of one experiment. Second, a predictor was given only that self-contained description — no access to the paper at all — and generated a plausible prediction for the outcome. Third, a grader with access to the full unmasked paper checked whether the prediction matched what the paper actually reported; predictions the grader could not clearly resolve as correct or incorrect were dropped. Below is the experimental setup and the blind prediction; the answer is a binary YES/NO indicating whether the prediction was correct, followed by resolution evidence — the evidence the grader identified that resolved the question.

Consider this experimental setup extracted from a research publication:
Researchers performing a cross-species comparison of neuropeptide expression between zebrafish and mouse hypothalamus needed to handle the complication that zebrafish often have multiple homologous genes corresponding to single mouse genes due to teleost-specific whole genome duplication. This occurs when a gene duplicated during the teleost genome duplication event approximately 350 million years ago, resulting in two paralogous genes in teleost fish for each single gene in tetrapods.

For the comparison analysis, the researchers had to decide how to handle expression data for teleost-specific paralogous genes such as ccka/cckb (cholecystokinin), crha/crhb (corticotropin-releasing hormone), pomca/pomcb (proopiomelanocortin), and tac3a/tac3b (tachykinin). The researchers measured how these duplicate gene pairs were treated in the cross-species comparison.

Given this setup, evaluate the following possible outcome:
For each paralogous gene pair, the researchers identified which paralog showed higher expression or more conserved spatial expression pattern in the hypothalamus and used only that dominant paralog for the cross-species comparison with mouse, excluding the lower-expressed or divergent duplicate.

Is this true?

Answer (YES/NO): NO